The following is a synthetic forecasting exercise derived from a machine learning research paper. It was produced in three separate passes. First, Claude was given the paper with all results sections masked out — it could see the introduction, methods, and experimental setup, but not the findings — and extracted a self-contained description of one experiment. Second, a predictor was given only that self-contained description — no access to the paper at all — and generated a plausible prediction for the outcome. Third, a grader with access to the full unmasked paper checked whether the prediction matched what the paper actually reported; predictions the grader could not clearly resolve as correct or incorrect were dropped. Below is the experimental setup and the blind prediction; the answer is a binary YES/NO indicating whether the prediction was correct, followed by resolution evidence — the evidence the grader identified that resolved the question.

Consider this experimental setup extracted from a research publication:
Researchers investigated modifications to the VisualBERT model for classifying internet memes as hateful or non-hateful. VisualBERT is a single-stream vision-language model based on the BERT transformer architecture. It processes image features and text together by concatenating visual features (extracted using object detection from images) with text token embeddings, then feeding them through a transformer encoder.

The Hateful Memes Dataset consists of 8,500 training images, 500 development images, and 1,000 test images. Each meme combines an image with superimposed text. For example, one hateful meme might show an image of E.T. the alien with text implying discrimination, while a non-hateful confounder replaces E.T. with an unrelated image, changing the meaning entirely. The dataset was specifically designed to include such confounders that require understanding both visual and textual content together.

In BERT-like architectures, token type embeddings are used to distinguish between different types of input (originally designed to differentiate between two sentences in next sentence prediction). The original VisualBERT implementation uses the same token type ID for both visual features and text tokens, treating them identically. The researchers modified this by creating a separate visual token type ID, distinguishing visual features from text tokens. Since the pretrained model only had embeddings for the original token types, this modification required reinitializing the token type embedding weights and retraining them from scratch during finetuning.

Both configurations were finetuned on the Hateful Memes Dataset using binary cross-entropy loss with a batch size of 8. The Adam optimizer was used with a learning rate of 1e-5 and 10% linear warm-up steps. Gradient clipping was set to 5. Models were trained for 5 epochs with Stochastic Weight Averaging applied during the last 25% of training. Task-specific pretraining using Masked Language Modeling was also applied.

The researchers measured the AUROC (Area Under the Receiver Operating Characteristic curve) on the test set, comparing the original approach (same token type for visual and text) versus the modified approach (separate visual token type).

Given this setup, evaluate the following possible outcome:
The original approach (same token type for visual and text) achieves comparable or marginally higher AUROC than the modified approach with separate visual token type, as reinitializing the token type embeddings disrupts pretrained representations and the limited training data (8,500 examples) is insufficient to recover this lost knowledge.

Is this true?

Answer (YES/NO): NO